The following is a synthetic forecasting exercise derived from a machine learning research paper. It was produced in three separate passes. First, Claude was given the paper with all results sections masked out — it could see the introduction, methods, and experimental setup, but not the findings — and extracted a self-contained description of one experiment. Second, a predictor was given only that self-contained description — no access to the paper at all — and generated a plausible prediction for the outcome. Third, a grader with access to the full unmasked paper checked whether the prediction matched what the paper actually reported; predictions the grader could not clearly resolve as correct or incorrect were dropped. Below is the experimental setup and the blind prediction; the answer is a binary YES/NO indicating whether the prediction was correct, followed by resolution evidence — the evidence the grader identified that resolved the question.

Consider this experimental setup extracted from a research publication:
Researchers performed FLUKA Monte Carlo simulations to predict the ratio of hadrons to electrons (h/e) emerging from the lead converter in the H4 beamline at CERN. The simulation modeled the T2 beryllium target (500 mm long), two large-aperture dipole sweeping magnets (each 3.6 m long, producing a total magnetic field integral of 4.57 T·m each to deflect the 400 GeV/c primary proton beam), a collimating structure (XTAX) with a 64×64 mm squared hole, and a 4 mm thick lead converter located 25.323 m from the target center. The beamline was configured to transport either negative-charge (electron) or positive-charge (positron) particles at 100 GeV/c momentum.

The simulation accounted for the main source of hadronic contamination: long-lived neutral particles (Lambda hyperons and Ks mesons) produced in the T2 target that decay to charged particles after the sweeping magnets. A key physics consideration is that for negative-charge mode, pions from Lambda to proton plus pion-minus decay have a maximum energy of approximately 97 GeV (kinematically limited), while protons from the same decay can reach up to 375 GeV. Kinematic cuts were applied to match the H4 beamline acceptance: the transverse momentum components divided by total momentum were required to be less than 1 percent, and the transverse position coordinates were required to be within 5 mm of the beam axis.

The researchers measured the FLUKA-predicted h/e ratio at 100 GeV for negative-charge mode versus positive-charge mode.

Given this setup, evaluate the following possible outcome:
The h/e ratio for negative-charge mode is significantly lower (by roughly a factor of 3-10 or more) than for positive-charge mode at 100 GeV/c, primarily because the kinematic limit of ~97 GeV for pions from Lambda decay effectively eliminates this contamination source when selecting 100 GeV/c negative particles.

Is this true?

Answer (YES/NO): YES